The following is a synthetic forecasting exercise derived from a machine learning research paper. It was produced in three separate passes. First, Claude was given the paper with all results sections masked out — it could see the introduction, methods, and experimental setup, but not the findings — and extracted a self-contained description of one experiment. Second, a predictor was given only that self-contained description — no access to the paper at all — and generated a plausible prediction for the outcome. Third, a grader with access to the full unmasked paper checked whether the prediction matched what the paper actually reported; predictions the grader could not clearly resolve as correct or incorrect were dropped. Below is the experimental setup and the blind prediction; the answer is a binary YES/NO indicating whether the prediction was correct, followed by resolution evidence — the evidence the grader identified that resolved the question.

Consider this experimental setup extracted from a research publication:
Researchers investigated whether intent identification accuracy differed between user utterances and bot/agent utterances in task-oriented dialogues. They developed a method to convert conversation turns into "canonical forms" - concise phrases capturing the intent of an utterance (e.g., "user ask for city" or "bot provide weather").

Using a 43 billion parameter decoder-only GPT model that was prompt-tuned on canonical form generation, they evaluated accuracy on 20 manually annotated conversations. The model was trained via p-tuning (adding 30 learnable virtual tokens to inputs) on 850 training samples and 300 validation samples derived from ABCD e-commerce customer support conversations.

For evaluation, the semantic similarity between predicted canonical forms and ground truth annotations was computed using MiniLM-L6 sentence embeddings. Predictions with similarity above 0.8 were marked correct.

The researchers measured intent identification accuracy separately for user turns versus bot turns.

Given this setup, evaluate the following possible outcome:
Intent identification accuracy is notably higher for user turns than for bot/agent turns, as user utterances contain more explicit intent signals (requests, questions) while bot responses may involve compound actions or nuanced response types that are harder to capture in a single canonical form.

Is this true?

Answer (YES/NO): NO